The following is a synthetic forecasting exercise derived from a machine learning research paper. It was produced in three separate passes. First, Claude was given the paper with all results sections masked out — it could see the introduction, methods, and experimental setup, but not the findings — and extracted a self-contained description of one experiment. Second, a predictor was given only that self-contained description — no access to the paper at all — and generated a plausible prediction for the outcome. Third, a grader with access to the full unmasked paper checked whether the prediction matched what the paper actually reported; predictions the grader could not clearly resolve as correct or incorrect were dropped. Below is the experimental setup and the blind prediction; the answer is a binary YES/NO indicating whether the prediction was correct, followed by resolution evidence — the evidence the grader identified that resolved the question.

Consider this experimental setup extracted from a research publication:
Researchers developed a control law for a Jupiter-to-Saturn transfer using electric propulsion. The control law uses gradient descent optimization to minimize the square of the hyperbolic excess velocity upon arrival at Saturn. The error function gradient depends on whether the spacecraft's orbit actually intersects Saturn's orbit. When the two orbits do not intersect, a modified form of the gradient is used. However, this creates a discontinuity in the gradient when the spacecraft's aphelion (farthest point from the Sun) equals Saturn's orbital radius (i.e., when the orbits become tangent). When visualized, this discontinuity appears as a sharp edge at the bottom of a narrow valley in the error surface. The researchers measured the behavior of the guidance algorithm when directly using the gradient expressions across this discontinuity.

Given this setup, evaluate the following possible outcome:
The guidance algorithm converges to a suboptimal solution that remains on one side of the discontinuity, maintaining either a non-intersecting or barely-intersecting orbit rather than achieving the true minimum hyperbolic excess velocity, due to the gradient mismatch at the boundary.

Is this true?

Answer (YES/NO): NO